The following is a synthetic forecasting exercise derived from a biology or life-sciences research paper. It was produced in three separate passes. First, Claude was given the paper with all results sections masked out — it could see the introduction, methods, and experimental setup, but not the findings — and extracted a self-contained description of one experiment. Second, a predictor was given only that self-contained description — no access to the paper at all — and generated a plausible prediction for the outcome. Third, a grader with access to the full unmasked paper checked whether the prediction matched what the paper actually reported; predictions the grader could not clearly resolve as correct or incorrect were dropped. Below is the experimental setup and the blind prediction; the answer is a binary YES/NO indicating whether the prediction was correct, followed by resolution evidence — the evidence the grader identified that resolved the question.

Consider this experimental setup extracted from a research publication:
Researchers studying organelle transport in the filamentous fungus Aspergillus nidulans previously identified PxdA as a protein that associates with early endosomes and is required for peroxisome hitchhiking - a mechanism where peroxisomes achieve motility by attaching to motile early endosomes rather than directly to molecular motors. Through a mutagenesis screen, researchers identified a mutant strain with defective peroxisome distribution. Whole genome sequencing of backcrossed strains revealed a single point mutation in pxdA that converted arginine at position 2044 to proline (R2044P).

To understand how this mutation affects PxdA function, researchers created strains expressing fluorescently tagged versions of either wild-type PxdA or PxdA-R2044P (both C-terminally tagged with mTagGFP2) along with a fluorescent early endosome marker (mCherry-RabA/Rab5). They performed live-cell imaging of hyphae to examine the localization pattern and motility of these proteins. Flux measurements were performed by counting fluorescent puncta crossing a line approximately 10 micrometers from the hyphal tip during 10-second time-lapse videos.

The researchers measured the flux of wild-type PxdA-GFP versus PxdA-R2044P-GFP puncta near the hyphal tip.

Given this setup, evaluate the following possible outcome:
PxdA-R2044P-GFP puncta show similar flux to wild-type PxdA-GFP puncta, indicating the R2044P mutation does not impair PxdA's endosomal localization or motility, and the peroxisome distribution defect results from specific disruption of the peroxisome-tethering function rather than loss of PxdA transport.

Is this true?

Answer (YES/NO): NO